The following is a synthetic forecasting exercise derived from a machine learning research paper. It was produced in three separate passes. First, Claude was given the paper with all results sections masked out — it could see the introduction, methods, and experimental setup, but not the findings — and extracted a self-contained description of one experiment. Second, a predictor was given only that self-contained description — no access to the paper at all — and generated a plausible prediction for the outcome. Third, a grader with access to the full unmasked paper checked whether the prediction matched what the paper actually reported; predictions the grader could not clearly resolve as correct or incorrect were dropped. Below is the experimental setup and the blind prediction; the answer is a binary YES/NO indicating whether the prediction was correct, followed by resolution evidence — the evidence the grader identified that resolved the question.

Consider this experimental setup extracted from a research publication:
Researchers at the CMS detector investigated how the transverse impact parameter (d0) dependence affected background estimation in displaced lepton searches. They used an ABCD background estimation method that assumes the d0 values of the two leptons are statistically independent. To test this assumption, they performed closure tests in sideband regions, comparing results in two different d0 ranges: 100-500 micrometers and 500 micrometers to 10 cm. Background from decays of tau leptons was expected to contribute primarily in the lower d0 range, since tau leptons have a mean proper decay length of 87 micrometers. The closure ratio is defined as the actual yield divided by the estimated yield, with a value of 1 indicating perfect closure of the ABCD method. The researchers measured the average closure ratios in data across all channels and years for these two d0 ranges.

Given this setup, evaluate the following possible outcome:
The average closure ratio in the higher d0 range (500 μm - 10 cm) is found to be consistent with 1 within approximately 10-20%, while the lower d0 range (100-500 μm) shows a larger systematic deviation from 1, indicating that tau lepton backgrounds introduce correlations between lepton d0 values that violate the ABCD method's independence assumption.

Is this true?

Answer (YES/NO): YES